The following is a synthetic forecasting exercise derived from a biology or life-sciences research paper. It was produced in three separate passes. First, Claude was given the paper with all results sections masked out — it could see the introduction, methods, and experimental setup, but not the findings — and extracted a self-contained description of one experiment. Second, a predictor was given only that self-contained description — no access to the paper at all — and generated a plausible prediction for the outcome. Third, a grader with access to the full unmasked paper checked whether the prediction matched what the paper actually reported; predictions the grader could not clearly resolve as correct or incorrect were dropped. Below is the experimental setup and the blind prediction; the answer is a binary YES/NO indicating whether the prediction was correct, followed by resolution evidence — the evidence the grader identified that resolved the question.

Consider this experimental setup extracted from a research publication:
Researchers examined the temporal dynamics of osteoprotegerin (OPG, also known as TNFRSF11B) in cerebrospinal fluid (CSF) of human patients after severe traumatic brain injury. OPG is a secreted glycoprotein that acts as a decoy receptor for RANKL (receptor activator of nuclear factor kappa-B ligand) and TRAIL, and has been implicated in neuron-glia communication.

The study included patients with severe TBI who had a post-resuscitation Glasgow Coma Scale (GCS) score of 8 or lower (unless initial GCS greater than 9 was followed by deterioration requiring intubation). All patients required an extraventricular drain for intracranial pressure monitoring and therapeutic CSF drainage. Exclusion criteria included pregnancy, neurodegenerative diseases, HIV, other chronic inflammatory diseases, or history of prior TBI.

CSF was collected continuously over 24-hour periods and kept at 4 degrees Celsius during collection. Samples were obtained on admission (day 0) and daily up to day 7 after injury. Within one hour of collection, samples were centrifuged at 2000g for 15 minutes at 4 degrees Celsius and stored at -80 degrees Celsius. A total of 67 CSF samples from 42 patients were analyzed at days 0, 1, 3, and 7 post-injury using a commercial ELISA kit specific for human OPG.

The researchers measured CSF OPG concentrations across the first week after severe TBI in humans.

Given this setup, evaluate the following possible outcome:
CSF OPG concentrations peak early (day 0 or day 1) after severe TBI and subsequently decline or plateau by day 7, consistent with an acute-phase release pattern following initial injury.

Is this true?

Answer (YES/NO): YES